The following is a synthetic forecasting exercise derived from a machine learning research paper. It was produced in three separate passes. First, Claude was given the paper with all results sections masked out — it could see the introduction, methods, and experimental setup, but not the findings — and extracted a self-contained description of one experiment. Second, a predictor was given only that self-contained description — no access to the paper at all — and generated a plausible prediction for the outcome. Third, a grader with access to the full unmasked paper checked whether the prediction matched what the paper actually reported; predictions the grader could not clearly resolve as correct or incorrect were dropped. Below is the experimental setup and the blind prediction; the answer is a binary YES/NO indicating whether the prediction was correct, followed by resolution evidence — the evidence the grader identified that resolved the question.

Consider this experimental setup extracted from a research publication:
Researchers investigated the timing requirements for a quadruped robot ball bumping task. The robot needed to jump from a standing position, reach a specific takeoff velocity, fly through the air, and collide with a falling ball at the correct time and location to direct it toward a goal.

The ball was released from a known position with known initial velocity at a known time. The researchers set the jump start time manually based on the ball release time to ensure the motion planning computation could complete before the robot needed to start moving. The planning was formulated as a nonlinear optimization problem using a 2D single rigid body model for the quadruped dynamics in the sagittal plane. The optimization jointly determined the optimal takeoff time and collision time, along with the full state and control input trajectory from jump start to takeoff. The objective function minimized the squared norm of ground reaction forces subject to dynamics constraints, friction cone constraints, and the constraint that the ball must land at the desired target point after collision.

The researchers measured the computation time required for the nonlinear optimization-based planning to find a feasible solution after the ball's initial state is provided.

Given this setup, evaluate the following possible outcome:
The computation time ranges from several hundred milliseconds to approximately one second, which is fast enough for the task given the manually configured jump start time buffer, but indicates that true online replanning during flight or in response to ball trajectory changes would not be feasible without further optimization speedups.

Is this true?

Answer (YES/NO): NO